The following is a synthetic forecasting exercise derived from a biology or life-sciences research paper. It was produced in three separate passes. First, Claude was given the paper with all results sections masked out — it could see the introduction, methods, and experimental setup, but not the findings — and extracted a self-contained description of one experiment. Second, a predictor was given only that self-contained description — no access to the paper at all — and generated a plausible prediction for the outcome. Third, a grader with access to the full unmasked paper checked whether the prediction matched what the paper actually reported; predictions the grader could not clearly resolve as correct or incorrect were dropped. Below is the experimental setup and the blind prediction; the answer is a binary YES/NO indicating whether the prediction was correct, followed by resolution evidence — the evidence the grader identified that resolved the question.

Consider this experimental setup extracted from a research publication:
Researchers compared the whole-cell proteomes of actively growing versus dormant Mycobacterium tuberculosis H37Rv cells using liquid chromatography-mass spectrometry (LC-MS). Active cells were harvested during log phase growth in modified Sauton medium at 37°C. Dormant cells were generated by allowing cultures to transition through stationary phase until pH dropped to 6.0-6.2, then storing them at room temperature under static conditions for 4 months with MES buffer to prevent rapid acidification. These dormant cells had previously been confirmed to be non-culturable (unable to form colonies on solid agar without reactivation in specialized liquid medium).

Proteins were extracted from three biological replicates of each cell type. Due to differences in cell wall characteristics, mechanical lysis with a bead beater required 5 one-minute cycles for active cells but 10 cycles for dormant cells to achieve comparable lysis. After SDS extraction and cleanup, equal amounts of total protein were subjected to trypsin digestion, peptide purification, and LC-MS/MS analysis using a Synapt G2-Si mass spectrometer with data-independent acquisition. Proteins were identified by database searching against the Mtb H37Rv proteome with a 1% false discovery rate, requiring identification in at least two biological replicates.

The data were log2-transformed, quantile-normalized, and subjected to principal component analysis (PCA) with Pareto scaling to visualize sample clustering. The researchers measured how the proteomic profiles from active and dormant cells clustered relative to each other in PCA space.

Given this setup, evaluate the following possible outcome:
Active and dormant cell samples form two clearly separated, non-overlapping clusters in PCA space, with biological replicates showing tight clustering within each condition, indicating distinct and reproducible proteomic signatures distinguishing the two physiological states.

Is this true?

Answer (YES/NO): YES